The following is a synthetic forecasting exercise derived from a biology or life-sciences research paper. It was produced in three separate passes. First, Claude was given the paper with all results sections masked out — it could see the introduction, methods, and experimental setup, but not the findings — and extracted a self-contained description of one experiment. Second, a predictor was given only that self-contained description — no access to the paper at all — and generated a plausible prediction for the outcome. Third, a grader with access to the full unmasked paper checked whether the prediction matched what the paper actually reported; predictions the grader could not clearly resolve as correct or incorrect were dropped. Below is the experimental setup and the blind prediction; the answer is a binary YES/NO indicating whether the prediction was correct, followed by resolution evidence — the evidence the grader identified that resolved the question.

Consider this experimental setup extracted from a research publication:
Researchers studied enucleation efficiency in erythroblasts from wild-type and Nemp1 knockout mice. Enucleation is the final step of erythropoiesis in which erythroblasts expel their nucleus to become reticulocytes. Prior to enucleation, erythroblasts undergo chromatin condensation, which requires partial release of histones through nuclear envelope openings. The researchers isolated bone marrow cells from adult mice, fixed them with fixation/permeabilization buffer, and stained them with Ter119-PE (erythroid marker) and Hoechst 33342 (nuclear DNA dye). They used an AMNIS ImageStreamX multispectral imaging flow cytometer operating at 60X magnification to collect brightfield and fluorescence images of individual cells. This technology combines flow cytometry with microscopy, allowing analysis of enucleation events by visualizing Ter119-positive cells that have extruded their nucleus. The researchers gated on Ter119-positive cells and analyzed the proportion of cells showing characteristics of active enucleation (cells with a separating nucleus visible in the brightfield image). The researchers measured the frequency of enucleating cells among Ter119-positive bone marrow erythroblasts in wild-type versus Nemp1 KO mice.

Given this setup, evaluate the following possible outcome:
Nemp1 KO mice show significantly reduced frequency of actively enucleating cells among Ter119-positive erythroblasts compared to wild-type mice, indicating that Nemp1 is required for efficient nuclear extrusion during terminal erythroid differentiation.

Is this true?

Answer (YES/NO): YES